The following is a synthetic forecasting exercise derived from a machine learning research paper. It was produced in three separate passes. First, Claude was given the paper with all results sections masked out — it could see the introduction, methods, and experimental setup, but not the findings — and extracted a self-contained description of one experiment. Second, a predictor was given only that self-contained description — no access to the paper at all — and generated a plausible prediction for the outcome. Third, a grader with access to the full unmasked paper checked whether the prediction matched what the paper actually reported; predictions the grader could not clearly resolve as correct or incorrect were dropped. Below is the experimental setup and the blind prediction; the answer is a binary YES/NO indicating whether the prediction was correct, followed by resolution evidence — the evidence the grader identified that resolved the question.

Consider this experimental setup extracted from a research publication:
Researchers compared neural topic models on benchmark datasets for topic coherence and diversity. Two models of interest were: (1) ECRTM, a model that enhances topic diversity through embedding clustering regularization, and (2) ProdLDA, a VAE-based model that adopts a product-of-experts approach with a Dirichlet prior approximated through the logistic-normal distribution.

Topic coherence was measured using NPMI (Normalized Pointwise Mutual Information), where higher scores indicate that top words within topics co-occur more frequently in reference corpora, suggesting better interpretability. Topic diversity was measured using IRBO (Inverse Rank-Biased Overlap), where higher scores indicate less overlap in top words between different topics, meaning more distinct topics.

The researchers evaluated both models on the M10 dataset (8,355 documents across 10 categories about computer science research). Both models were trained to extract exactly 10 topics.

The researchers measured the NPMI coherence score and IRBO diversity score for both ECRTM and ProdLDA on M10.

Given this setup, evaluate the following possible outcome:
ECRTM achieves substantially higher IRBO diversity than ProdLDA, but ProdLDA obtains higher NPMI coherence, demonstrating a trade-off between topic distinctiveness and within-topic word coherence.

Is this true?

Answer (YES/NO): NO